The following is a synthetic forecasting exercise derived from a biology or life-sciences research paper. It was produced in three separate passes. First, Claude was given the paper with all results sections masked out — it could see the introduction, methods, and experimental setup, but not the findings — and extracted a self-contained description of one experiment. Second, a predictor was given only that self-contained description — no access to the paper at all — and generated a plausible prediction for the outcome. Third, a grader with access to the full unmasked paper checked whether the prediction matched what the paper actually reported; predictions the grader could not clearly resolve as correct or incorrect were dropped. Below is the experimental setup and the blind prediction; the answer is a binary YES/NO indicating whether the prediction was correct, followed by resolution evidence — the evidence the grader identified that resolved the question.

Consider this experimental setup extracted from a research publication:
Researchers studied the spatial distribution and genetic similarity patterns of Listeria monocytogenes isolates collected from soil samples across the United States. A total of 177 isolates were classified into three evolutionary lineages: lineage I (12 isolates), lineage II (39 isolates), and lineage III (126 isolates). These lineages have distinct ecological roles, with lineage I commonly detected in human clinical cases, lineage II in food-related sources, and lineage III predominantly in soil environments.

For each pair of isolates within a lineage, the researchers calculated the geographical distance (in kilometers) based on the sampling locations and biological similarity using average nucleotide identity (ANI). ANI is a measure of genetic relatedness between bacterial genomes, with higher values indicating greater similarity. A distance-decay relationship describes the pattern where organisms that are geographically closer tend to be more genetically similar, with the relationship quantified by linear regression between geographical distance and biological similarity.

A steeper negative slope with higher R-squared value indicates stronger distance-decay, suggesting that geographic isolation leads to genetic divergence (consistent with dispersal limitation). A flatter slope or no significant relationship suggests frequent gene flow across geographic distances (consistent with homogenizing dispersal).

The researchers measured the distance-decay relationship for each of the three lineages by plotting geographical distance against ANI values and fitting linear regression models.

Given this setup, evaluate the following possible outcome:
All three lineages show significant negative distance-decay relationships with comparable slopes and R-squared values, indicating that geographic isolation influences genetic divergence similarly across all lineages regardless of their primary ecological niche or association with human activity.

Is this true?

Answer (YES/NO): NO